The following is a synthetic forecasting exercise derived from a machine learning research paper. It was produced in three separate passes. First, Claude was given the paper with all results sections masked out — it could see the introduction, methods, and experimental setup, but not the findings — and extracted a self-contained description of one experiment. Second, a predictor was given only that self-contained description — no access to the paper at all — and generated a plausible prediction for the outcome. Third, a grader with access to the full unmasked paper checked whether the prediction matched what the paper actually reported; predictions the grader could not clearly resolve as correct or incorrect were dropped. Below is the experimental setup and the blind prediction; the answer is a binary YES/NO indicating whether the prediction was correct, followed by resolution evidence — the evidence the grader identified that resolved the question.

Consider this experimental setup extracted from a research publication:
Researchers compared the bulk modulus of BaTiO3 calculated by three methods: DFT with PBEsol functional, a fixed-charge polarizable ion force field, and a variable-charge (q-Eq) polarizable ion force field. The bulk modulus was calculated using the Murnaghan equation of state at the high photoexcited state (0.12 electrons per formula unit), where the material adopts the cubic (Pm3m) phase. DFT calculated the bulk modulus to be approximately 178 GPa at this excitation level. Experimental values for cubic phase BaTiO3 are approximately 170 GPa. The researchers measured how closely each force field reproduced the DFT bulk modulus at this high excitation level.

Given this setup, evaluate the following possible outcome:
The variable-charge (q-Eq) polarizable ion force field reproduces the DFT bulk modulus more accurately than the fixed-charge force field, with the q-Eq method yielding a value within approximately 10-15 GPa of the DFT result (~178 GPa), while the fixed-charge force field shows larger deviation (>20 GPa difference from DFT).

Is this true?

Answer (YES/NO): YES